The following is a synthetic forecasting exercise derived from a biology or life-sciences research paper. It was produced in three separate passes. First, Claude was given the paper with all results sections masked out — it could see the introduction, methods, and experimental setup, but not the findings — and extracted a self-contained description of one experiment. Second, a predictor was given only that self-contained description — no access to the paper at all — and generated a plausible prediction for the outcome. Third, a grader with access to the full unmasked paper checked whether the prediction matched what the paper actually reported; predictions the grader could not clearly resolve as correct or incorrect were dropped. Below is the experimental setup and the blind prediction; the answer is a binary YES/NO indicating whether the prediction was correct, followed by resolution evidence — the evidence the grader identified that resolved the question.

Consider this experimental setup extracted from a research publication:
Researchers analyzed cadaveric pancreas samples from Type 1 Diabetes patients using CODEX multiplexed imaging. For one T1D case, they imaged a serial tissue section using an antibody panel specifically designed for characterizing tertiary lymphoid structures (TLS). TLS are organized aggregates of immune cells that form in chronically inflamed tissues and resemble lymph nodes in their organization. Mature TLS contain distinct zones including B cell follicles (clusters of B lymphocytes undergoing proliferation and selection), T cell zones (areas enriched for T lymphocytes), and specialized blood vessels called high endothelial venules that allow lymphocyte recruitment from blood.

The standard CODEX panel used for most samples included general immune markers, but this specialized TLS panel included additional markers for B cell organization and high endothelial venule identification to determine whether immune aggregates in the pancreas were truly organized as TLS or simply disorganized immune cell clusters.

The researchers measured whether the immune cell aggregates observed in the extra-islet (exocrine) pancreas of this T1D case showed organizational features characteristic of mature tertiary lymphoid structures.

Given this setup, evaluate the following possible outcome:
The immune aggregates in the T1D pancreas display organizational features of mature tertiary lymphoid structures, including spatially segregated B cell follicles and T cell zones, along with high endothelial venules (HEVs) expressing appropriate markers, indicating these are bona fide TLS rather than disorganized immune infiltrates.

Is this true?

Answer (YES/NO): NO